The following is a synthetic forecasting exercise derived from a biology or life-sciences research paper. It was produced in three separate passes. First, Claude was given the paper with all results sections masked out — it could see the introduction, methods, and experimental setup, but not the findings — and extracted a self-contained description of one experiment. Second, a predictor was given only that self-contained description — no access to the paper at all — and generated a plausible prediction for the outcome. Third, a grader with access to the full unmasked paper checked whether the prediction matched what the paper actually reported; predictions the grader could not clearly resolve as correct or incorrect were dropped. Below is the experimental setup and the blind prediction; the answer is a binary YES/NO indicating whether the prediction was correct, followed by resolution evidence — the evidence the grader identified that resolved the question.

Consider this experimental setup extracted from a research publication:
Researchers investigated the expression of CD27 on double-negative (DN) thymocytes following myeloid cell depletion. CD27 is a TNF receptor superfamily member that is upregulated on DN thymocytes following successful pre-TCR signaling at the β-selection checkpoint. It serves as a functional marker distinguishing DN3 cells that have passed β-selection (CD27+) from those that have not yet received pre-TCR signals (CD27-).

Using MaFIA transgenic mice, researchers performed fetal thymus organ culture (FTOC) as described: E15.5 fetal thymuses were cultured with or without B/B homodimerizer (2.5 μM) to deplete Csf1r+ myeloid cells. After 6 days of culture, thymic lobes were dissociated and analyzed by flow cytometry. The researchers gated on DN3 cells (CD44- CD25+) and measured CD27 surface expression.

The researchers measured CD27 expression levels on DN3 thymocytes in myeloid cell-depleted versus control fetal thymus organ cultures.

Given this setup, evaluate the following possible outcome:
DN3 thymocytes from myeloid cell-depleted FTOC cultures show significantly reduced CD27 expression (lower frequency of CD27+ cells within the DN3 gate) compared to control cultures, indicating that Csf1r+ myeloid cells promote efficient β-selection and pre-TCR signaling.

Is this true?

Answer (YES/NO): YES